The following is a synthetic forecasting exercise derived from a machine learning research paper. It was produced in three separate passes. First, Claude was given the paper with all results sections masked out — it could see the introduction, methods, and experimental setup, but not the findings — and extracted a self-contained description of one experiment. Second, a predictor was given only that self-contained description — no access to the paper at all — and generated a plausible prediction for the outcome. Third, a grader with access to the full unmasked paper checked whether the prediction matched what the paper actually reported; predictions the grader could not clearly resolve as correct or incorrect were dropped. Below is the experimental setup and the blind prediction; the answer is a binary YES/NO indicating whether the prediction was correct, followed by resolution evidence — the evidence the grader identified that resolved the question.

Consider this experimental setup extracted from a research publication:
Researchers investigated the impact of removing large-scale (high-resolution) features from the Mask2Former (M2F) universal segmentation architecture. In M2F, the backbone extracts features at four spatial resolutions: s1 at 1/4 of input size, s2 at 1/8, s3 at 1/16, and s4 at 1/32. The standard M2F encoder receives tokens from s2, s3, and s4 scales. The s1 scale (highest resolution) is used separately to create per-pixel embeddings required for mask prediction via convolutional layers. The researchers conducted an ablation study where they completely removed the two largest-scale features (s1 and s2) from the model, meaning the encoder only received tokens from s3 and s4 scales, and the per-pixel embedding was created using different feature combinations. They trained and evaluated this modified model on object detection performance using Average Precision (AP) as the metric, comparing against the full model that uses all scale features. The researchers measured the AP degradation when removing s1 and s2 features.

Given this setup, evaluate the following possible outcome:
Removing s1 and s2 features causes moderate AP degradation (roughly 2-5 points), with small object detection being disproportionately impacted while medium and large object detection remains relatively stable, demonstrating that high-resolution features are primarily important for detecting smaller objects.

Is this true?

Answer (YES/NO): NO